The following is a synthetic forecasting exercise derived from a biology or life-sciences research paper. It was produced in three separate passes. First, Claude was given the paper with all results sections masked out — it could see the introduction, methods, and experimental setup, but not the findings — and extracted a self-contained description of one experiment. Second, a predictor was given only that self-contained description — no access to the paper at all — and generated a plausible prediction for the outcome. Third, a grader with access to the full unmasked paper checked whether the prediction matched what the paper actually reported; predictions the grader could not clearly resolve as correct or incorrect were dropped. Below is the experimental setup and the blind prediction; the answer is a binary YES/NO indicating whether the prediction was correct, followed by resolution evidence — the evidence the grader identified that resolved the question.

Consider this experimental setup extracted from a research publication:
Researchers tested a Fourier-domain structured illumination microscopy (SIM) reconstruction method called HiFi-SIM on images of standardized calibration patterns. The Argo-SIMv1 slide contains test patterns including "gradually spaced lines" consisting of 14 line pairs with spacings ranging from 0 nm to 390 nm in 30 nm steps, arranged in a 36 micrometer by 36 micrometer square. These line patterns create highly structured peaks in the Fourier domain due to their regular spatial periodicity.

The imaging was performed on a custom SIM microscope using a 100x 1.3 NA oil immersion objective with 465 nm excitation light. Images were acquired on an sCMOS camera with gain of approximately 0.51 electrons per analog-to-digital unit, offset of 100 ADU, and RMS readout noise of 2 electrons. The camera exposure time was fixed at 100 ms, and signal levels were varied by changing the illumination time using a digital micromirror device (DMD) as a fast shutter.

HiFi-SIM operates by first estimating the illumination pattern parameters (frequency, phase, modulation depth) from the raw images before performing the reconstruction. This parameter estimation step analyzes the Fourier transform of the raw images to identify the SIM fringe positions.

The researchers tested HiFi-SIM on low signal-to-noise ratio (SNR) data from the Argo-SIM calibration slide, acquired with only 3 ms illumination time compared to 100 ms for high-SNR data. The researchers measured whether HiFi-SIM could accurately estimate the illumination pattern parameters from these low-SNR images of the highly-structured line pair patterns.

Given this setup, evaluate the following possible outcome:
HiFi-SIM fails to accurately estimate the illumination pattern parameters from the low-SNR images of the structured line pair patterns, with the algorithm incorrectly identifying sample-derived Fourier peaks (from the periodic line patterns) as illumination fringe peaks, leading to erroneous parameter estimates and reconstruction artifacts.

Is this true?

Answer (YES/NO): NO